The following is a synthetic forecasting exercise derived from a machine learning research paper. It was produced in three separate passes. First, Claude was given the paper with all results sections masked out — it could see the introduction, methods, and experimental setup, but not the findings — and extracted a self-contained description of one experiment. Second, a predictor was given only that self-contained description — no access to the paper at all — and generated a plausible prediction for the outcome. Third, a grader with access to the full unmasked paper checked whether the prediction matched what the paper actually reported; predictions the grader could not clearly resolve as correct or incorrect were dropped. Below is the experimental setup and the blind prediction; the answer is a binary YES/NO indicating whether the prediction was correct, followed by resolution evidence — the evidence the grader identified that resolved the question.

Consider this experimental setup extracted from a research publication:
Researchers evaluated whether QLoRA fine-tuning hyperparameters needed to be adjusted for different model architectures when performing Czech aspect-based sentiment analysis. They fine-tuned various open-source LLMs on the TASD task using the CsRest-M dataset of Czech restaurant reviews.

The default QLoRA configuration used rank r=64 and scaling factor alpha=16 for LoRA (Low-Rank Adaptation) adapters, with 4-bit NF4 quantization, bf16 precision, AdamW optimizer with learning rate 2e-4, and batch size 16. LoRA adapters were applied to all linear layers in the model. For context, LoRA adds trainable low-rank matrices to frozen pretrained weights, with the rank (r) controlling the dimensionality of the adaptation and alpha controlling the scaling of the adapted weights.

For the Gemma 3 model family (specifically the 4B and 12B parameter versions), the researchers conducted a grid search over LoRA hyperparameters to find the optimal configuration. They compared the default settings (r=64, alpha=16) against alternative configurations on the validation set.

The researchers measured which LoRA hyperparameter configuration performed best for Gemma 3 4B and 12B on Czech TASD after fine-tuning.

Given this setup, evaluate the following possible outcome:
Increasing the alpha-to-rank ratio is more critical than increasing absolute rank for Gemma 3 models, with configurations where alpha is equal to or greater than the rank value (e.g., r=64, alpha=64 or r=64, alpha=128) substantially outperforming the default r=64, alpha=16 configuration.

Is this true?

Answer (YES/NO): YES